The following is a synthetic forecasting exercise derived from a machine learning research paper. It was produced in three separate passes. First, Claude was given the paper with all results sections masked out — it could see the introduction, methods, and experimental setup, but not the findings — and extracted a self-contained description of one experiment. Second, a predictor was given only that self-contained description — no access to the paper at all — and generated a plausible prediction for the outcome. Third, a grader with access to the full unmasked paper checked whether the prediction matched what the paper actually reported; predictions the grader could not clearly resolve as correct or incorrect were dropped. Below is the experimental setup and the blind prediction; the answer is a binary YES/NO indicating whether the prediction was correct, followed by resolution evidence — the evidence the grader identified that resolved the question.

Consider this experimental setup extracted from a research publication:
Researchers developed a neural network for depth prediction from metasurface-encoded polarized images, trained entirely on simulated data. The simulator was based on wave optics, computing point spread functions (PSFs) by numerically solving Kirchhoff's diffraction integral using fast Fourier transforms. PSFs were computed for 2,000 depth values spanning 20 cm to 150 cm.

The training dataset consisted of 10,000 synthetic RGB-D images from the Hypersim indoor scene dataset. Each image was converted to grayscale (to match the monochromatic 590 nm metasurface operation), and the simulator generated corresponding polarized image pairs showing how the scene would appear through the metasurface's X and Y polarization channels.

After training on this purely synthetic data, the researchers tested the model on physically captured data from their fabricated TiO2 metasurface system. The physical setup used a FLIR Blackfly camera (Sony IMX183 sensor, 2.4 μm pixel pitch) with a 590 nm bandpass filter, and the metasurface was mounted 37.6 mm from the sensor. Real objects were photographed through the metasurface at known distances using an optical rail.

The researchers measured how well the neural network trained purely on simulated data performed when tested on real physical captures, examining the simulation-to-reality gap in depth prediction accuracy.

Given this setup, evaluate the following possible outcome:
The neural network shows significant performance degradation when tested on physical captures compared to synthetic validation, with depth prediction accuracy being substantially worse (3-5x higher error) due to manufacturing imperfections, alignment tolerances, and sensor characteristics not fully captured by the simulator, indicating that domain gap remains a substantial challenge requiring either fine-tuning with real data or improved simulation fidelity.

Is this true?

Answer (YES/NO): NO